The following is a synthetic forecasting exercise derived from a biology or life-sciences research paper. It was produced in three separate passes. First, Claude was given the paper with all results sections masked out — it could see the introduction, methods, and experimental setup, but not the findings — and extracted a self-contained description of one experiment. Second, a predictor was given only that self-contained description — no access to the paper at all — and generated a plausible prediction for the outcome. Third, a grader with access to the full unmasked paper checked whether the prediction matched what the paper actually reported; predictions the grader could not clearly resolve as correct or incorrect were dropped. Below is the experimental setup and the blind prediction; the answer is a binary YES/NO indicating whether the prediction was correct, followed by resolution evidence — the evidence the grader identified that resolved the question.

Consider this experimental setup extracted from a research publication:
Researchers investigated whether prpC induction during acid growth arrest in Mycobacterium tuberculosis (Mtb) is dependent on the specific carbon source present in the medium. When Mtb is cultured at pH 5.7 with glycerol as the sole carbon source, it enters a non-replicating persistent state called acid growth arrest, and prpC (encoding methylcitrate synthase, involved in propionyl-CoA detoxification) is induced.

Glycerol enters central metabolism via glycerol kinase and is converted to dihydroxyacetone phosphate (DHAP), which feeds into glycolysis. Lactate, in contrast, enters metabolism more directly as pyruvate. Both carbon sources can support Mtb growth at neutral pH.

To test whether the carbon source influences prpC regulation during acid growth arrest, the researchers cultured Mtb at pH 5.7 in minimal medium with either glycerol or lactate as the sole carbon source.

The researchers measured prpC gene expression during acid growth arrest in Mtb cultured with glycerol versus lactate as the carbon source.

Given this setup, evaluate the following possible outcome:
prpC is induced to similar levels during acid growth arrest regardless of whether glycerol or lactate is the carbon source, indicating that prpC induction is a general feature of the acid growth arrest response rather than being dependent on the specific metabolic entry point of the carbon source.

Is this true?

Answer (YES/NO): NO